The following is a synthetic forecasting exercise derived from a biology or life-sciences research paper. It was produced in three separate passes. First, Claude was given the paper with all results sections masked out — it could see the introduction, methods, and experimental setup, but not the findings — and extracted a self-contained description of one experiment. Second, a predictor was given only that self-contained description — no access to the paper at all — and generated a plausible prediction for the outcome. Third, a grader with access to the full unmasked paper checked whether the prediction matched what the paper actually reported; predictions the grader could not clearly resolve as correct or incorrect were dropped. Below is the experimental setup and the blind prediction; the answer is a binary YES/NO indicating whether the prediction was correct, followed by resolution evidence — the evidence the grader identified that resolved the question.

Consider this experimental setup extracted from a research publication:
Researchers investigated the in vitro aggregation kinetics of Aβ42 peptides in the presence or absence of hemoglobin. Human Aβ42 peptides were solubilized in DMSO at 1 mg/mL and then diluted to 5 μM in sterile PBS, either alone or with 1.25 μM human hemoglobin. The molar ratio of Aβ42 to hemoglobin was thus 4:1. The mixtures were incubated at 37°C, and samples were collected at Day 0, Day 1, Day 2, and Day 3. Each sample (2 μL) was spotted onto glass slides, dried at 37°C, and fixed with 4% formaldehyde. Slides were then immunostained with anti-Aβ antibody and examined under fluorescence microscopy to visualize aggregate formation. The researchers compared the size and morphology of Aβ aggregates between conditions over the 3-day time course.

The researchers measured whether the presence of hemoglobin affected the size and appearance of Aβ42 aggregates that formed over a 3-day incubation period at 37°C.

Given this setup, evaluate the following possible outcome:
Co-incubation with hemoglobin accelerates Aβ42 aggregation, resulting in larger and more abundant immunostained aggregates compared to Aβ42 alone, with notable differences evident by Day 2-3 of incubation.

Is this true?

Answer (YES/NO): NO